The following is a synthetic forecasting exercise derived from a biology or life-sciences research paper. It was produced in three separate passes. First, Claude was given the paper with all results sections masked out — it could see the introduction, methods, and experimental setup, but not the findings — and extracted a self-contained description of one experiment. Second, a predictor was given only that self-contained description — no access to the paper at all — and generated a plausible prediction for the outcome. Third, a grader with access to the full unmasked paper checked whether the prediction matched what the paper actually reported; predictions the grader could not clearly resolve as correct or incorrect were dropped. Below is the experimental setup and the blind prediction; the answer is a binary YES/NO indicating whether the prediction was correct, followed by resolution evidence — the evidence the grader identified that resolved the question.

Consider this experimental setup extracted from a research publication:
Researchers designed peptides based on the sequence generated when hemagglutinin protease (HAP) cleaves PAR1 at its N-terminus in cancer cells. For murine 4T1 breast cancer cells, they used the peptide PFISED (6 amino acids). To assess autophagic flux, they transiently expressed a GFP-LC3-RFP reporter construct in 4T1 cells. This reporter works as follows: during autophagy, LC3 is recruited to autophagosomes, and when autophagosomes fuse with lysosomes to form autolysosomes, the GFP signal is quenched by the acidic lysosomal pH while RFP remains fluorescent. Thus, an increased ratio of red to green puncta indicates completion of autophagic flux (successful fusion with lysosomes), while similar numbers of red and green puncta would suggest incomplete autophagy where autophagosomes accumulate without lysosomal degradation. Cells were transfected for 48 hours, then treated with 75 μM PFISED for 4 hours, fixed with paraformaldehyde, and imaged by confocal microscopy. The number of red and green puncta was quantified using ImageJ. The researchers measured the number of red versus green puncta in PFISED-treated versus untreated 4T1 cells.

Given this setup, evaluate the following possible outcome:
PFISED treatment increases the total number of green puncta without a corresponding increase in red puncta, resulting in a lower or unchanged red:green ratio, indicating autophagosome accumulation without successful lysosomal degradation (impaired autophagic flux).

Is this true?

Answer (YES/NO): NO